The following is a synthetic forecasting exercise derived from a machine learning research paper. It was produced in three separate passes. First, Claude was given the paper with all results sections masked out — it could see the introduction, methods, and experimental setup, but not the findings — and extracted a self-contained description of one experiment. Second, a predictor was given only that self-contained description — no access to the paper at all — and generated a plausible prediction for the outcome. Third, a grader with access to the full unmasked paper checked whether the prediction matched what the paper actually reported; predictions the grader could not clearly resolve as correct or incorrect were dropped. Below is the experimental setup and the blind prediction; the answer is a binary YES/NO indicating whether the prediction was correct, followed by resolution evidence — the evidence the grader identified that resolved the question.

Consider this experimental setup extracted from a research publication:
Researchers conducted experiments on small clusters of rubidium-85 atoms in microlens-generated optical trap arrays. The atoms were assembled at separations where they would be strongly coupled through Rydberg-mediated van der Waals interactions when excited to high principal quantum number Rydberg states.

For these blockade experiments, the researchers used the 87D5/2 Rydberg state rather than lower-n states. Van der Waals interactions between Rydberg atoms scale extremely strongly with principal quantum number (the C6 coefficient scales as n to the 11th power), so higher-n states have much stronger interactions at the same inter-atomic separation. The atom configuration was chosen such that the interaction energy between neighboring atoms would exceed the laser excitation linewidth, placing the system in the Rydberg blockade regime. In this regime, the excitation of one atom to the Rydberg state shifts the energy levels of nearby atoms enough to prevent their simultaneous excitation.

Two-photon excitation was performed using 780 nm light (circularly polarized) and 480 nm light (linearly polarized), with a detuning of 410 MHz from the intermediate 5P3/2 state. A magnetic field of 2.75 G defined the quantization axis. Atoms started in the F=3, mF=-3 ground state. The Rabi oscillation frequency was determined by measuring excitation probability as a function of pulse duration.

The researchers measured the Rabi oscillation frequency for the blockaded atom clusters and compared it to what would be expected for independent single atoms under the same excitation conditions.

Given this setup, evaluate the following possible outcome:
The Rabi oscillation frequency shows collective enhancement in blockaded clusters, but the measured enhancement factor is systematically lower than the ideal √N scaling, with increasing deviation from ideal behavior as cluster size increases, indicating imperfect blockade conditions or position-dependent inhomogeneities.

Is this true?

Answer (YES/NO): NO